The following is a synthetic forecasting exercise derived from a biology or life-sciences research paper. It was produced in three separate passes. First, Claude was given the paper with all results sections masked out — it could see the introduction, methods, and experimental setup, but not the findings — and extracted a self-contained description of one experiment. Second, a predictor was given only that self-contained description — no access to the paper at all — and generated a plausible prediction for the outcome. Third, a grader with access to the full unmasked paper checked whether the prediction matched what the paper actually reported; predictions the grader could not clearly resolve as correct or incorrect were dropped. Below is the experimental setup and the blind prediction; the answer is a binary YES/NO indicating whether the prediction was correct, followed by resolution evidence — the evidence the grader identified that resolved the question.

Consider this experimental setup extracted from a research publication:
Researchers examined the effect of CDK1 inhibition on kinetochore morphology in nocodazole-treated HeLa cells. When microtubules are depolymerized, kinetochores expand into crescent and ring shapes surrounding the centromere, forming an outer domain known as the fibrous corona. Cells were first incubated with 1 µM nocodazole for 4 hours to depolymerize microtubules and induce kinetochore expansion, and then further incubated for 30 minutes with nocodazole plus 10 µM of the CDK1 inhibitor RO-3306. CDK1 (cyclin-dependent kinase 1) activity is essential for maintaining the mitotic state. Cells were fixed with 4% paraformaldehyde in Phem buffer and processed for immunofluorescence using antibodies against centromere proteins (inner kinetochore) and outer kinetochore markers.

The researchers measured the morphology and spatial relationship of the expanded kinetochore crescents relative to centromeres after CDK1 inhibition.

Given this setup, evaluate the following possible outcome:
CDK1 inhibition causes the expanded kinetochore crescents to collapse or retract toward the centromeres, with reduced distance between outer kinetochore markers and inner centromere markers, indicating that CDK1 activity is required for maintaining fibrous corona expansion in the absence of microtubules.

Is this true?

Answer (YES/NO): NO